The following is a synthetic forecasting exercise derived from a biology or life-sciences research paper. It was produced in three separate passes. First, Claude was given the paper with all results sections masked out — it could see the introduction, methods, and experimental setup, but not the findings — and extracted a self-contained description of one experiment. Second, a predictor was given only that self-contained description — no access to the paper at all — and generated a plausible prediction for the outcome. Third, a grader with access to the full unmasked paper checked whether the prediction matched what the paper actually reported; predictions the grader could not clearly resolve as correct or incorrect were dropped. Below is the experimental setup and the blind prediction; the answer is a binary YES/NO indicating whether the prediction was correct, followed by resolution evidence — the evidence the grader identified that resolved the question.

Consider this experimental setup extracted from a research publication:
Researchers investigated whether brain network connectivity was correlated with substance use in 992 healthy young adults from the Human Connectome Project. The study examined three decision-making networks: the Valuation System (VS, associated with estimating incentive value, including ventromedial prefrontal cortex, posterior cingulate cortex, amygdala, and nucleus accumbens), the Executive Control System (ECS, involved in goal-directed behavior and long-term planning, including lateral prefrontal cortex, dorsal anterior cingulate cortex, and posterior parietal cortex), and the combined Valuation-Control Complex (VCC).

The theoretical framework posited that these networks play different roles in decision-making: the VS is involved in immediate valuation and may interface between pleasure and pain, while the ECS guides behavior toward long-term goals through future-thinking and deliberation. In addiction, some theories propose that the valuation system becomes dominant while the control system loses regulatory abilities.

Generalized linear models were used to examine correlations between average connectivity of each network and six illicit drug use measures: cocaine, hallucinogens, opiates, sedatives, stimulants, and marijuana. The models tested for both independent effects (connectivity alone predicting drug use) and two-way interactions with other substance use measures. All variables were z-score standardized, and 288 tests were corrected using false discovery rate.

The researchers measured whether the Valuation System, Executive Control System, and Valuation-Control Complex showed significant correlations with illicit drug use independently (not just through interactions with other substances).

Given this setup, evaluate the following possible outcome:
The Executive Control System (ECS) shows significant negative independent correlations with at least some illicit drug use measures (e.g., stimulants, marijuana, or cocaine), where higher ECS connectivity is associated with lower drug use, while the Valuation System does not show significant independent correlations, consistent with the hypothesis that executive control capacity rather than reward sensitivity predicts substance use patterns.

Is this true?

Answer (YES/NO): NO